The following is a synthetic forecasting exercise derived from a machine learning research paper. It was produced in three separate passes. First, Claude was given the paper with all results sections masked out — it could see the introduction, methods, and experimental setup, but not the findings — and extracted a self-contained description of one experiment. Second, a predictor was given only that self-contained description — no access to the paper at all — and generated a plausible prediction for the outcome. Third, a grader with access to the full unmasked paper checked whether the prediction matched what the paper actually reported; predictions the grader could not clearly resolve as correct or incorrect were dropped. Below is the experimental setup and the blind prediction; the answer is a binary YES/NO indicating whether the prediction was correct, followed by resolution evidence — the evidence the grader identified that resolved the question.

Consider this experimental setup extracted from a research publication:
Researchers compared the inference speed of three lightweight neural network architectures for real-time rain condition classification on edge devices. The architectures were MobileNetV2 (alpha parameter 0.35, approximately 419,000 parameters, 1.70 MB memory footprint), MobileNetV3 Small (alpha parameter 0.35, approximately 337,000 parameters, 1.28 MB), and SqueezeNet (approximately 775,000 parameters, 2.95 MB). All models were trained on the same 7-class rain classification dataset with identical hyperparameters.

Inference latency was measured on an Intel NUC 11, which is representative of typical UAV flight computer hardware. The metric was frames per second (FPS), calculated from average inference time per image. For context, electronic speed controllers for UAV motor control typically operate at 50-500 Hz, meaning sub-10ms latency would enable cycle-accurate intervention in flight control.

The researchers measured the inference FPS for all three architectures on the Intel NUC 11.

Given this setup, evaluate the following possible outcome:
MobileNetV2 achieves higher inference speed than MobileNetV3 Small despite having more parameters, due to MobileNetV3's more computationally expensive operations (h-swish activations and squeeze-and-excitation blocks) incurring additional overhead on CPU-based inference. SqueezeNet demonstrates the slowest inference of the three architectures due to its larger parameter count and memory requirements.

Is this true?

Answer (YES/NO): NO